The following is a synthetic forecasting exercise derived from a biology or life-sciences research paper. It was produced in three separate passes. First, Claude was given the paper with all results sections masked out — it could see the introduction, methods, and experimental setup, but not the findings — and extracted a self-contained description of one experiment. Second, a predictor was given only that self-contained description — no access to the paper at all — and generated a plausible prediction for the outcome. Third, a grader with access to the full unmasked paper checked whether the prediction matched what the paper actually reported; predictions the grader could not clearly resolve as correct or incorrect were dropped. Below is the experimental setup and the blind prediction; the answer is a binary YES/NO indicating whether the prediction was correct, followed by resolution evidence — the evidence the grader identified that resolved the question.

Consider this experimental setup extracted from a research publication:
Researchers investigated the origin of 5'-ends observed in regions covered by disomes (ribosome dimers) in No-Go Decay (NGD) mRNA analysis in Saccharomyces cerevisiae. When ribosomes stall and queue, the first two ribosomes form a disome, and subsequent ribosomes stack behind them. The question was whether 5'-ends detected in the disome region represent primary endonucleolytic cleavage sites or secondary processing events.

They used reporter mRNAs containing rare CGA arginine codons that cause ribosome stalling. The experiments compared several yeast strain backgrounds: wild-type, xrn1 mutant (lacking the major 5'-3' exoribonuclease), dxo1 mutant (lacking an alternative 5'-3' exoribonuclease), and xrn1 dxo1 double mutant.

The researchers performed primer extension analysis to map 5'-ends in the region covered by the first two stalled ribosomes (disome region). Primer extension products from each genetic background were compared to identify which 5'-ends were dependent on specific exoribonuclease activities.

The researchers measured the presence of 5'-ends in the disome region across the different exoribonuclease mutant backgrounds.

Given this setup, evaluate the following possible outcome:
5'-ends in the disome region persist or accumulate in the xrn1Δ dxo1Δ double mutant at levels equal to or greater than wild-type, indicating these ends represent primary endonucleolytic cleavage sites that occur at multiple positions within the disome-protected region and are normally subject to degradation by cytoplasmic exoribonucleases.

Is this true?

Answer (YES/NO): NO